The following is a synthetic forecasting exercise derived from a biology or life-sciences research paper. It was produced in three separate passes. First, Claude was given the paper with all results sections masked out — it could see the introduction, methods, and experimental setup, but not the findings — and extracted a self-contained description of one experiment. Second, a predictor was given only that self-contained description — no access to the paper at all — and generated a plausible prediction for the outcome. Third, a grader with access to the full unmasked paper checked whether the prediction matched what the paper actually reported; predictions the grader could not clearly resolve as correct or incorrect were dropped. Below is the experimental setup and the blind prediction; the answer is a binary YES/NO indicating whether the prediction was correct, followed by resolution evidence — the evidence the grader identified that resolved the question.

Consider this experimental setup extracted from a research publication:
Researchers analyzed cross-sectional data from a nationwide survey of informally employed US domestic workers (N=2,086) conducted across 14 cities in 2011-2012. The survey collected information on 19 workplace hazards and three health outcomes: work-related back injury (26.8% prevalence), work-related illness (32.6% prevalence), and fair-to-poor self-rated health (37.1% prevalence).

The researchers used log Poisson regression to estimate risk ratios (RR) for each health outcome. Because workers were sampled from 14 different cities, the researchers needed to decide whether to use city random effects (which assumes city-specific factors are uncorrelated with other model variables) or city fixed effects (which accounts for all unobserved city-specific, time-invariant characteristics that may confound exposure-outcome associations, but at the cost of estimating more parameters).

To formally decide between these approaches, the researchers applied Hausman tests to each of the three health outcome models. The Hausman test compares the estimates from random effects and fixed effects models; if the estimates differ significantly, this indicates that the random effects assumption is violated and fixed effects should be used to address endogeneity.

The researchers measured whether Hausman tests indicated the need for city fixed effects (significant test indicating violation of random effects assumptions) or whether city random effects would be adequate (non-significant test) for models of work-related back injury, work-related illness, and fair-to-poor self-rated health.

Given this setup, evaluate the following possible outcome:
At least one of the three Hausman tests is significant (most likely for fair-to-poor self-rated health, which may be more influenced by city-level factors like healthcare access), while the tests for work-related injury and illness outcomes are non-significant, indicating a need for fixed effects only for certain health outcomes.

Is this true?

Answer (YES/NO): NO